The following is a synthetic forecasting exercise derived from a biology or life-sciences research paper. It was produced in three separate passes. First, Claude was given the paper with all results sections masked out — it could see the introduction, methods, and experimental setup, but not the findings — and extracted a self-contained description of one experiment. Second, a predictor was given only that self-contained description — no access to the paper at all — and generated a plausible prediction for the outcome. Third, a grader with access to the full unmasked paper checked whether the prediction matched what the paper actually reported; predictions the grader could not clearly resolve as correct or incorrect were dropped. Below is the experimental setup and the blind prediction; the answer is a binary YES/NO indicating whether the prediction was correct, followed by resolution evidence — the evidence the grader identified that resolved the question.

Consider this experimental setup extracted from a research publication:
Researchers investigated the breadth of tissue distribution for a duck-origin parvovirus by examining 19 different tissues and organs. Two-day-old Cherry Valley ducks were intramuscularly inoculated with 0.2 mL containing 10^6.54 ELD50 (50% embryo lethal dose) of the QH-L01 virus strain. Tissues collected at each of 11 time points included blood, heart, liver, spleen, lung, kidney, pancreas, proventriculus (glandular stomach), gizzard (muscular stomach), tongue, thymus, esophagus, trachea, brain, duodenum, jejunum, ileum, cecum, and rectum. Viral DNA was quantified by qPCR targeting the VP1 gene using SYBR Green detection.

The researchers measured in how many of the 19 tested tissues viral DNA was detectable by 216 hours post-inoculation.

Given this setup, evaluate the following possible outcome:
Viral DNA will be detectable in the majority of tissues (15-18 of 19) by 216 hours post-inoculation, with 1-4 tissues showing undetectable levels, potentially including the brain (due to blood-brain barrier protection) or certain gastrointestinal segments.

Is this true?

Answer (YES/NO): NO